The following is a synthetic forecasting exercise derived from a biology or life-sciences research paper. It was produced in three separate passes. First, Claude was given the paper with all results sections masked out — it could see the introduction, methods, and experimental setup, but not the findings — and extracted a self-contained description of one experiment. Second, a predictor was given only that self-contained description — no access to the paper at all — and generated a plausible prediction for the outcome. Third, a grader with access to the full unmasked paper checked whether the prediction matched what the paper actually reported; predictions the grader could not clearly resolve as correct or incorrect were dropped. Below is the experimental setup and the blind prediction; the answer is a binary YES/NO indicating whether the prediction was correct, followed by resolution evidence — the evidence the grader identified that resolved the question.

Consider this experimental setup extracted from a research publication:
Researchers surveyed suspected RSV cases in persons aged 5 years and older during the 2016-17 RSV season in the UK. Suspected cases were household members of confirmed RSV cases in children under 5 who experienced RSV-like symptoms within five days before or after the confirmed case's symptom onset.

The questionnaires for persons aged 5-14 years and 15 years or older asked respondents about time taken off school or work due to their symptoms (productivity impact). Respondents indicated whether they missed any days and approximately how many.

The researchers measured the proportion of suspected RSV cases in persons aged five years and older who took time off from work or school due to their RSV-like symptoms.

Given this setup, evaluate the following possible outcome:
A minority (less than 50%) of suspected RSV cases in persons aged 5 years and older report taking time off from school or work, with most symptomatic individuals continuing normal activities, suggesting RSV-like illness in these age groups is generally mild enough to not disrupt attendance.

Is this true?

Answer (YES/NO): NO